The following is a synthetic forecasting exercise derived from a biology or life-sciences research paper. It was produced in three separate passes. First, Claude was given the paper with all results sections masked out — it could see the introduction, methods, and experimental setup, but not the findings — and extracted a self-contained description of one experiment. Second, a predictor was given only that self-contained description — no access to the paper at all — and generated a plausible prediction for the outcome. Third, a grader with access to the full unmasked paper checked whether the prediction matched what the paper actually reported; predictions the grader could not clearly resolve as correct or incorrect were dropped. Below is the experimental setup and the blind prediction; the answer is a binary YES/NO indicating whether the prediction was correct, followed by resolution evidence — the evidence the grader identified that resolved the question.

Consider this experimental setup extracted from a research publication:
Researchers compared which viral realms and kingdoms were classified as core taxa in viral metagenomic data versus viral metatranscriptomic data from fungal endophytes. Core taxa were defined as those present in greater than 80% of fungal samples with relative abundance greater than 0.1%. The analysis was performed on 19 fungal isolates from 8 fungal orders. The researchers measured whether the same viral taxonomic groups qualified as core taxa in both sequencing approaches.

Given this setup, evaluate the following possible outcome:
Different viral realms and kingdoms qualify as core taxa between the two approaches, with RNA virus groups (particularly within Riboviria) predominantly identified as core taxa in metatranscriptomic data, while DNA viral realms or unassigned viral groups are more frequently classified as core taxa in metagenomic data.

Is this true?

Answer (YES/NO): NO